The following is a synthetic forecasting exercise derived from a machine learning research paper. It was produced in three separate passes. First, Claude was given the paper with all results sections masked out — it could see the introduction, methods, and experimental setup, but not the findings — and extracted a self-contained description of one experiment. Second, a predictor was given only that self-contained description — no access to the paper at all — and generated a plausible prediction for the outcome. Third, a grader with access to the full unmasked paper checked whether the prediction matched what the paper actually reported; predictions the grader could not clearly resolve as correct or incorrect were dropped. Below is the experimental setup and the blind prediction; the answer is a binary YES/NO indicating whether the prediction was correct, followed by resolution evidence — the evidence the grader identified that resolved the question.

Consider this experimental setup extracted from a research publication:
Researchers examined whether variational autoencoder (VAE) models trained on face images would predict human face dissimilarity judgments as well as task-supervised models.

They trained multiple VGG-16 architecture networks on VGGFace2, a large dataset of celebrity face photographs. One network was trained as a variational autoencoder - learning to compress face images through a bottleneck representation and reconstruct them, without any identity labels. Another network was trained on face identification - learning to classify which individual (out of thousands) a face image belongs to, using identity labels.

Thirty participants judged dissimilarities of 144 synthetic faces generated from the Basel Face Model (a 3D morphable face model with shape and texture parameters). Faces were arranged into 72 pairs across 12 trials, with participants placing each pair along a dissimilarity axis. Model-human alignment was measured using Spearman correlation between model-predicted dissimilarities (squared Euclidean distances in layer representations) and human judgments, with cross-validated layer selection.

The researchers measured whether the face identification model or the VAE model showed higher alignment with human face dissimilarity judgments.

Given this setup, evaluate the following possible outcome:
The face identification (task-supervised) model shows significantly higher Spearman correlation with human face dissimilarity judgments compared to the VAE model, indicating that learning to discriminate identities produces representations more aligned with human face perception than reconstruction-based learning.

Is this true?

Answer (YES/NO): NO